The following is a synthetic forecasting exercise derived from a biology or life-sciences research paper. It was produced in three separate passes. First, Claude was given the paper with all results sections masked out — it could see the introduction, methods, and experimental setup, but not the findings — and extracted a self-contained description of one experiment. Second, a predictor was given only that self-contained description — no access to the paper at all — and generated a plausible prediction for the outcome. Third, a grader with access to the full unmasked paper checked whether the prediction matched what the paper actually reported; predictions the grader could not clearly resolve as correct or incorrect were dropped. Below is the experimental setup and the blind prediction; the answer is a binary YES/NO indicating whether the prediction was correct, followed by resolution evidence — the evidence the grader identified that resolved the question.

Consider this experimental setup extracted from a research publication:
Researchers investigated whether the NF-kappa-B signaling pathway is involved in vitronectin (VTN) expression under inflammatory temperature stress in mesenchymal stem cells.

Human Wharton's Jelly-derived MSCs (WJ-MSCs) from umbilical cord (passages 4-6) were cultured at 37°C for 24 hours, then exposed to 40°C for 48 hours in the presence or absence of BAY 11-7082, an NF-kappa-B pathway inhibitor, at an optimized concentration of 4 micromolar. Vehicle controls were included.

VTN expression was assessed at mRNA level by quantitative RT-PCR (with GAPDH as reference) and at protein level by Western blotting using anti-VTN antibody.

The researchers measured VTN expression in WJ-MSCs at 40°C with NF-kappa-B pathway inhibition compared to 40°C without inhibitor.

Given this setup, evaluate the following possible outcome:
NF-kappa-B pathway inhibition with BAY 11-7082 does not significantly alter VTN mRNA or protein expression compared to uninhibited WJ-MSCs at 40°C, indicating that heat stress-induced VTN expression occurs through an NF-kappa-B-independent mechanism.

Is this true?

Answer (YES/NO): NO